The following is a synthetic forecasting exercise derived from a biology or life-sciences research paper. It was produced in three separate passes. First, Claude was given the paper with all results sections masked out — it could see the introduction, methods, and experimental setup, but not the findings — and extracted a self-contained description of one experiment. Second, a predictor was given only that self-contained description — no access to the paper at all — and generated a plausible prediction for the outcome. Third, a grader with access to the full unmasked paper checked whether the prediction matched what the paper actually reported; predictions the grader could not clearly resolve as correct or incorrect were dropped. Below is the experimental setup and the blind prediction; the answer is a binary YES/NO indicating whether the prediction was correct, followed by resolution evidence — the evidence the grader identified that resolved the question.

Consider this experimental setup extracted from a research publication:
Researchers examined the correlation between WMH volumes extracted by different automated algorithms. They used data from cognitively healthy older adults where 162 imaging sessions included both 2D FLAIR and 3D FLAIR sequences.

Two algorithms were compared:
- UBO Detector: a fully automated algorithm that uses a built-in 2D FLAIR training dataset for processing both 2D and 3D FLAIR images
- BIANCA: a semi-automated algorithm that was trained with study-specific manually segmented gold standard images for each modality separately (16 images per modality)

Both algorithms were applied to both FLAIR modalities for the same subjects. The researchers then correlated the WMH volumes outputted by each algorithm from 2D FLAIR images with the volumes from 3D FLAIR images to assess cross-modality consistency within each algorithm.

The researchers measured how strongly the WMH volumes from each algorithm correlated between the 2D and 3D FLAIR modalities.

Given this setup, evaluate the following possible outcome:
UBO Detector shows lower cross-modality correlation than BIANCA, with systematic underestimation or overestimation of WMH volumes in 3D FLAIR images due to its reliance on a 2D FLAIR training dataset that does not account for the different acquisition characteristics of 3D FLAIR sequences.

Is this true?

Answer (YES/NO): NO